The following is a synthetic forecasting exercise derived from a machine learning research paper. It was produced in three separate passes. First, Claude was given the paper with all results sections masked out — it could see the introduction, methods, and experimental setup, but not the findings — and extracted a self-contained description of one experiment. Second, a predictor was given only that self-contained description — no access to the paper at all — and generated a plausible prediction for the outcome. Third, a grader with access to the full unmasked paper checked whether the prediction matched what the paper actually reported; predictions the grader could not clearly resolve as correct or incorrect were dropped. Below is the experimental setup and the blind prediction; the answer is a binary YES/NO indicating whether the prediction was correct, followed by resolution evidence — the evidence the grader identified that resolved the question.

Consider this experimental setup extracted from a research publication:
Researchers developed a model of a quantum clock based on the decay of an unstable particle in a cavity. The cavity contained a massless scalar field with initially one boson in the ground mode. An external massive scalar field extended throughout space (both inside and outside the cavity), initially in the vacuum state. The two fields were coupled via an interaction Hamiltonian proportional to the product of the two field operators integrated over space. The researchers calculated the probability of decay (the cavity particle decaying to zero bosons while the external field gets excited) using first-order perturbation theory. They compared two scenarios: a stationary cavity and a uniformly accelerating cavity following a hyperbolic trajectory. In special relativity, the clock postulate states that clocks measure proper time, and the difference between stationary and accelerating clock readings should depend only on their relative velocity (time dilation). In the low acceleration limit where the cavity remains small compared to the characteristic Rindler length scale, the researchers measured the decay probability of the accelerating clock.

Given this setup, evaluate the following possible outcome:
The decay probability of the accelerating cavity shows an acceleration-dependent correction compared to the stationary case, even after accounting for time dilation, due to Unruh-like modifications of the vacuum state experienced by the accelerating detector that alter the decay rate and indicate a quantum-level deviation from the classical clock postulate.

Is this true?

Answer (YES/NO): NO